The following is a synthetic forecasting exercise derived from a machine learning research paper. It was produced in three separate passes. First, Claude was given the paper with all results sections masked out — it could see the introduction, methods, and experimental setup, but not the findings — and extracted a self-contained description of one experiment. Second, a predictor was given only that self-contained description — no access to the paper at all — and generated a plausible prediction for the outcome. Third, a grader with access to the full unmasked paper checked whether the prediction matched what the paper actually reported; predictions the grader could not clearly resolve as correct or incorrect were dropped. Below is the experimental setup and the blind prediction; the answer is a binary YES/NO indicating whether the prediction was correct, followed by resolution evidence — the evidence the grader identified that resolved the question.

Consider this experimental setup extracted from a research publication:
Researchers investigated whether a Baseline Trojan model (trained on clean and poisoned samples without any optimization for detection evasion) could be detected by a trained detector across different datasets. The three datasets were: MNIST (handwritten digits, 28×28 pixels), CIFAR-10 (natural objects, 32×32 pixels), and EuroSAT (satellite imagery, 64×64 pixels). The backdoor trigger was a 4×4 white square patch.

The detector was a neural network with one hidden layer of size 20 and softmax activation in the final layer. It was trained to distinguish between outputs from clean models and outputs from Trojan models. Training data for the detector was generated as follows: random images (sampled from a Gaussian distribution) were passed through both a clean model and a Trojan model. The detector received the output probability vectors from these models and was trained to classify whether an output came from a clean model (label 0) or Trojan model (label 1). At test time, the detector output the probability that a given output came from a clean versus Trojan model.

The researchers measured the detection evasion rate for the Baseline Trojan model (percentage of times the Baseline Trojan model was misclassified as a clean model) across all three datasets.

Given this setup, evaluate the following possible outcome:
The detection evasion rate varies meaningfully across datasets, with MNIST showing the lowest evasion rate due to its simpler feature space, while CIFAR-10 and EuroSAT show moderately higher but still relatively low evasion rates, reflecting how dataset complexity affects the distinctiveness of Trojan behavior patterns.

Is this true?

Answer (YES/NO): NO